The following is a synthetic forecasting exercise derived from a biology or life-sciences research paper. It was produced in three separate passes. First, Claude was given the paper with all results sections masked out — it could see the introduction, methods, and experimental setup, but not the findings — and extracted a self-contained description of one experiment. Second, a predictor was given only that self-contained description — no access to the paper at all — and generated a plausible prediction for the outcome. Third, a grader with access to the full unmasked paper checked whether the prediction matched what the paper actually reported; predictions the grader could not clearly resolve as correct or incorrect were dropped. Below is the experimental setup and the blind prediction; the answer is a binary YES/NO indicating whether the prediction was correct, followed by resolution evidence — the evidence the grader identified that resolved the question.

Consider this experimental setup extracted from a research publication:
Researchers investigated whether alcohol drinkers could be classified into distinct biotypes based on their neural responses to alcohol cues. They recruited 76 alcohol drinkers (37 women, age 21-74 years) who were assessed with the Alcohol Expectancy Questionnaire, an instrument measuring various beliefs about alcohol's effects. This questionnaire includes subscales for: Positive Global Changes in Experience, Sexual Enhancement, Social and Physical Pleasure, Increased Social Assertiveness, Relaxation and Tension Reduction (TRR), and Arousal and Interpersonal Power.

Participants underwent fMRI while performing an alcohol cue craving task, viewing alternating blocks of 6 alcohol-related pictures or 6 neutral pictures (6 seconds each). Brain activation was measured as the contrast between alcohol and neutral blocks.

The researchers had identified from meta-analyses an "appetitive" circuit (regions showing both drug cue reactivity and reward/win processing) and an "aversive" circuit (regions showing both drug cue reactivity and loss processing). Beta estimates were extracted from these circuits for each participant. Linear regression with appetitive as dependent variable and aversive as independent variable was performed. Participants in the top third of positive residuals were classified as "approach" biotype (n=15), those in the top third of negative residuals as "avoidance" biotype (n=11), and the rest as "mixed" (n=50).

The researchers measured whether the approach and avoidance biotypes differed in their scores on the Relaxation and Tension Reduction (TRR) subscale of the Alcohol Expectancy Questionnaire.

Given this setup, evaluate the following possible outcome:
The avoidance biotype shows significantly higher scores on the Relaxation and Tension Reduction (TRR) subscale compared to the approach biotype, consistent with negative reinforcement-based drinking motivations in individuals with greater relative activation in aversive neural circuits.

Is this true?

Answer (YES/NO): NO